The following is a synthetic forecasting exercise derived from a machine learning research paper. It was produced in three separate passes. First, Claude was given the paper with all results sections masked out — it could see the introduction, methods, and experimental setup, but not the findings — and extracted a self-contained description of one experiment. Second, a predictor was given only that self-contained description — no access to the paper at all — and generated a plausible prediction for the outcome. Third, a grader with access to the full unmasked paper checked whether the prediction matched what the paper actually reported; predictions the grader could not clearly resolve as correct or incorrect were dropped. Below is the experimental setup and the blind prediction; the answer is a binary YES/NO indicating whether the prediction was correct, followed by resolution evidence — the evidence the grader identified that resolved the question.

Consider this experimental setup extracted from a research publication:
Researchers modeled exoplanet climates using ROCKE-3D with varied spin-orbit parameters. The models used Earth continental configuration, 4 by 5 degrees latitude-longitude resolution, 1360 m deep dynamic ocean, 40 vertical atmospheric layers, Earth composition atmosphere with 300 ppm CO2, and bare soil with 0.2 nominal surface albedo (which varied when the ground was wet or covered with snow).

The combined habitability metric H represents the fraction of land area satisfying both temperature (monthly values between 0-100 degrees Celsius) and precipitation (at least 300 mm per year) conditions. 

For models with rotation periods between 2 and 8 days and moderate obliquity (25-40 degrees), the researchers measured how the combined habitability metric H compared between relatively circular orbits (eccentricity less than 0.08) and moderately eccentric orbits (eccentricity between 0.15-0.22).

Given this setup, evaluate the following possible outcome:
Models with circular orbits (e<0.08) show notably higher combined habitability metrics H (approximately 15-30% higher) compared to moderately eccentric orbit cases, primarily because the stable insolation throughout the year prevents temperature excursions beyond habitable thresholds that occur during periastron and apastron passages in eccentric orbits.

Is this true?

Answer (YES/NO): NO